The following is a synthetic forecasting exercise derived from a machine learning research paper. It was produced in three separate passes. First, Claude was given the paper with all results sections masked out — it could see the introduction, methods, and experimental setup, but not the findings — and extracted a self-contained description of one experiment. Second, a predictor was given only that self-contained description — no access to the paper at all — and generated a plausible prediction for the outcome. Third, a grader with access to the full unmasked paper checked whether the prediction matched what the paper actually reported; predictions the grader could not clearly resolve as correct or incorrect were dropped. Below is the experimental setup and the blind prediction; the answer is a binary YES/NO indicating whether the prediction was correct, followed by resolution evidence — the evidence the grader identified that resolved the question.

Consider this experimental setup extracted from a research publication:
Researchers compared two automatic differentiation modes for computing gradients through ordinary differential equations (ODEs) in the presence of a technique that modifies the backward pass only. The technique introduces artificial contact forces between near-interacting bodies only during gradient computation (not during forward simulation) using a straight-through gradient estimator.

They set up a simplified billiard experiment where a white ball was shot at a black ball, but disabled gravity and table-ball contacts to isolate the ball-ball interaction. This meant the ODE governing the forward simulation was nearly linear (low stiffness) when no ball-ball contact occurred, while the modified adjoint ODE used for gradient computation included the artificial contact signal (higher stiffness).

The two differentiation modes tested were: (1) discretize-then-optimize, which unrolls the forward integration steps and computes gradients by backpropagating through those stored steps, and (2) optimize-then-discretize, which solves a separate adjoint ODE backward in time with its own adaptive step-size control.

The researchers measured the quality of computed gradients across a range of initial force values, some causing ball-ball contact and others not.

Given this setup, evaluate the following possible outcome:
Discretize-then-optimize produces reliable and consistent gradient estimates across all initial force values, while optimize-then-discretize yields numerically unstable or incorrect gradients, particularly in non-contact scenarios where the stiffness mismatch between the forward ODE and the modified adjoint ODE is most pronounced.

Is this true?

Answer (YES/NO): NO